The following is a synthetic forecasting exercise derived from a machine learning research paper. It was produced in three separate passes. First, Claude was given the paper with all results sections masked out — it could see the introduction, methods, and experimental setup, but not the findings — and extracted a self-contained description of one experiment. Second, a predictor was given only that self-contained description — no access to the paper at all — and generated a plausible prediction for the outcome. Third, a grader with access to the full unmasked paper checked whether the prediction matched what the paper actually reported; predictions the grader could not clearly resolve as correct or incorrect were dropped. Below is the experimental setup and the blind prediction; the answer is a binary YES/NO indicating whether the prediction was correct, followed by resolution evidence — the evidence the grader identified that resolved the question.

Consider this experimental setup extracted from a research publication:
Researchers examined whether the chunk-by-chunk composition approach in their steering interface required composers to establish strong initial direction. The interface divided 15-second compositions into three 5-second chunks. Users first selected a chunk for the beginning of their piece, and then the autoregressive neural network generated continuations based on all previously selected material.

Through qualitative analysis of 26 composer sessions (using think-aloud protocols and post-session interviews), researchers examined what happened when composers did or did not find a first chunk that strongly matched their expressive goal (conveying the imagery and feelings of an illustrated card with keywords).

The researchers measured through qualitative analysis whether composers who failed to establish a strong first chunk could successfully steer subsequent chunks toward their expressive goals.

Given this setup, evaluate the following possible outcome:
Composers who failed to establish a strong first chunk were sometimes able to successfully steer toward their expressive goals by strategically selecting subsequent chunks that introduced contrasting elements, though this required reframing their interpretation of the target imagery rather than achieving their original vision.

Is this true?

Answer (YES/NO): NO